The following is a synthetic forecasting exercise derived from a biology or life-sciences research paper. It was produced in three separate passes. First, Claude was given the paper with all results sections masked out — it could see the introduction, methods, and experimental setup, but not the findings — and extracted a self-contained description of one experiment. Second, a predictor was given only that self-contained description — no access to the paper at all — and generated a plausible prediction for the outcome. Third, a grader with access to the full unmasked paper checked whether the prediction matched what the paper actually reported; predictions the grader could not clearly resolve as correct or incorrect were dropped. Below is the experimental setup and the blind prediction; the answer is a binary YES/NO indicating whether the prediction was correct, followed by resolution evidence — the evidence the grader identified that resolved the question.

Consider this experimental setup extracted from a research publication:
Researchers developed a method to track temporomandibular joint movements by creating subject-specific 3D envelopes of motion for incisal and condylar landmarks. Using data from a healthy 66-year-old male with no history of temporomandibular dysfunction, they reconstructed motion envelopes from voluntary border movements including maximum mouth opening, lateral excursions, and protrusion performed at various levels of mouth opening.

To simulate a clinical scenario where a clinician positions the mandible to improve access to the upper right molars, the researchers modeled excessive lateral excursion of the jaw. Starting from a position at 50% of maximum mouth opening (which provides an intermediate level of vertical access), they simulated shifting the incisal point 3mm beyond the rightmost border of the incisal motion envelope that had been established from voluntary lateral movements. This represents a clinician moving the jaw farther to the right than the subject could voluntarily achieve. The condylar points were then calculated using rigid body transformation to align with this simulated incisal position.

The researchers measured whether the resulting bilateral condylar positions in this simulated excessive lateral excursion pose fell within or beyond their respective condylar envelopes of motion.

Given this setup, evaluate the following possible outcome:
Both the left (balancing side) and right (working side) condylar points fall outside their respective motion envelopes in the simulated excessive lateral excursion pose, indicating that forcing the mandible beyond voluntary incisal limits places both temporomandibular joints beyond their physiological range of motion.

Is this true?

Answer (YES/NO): YES